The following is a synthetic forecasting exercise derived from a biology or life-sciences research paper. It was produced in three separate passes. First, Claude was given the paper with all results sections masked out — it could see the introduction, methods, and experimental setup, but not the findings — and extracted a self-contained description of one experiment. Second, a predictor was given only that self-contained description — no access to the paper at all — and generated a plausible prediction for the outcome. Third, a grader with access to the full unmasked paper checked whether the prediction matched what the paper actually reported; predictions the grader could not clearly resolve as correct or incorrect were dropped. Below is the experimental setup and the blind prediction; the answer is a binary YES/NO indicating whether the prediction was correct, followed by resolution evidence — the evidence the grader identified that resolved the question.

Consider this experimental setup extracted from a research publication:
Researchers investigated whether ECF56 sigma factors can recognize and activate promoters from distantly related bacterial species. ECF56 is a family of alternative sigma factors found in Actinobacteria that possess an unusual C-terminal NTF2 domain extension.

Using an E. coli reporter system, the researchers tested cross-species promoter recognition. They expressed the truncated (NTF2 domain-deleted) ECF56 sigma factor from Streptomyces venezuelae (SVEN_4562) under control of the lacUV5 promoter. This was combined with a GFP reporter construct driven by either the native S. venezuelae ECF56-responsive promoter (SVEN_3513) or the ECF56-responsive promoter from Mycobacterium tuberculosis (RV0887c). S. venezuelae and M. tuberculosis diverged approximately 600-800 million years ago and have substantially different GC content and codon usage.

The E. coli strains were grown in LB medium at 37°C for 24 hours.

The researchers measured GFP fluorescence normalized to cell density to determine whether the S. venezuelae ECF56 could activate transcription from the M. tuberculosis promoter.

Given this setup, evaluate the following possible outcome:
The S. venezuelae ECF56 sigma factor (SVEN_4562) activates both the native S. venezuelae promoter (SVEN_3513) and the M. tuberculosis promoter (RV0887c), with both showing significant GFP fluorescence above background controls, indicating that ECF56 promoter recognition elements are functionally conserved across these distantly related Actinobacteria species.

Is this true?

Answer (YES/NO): YES